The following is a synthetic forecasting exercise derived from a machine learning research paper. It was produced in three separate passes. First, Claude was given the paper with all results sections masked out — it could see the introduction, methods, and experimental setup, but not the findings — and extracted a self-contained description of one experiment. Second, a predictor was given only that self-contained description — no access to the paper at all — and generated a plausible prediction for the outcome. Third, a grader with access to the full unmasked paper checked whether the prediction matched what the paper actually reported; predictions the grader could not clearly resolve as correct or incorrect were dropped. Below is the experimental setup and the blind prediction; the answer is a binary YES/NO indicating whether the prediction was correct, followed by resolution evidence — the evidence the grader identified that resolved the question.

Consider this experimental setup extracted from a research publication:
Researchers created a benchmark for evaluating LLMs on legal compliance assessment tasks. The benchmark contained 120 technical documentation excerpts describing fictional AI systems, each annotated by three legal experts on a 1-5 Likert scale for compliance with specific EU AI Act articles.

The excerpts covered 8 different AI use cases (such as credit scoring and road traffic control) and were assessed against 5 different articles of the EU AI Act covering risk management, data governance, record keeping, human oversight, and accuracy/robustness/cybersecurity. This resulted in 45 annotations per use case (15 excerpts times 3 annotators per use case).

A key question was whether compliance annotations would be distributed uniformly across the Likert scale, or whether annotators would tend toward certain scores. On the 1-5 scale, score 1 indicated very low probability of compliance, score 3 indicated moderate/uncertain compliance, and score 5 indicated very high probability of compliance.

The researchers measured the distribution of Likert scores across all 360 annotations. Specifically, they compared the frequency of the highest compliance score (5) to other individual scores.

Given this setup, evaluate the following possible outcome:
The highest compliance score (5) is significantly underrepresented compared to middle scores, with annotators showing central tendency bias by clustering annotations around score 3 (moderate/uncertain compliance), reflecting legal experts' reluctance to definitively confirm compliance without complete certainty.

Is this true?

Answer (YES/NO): NO